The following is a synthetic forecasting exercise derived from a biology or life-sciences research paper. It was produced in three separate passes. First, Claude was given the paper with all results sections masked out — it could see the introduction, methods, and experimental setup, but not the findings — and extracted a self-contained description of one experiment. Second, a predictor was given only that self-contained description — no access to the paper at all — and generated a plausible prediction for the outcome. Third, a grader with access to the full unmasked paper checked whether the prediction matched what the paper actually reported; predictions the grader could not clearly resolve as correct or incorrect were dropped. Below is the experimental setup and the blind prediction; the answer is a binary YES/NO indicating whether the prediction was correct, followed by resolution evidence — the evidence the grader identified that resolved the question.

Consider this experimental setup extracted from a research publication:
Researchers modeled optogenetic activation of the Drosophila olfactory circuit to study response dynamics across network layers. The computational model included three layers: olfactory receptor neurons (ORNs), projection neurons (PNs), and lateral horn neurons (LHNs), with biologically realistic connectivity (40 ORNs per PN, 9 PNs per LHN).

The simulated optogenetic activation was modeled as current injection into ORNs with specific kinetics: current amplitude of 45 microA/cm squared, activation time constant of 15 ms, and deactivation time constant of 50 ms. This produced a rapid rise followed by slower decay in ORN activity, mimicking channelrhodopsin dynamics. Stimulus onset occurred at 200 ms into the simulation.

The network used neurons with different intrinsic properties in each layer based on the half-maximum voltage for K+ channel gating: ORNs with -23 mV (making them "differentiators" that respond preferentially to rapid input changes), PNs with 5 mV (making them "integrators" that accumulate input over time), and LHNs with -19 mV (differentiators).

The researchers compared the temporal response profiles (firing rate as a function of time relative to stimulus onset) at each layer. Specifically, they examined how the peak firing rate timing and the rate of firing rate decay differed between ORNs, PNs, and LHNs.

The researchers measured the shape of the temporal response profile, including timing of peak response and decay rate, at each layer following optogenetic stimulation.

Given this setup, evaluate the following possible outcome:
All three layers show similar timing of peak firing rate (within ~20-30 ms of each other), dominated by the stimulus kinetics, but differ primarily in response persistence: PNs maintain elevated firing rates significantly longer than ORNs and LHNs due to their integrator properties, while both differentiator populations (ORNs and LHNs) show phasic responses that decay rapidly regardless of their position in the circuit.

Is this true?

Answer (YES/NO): NO